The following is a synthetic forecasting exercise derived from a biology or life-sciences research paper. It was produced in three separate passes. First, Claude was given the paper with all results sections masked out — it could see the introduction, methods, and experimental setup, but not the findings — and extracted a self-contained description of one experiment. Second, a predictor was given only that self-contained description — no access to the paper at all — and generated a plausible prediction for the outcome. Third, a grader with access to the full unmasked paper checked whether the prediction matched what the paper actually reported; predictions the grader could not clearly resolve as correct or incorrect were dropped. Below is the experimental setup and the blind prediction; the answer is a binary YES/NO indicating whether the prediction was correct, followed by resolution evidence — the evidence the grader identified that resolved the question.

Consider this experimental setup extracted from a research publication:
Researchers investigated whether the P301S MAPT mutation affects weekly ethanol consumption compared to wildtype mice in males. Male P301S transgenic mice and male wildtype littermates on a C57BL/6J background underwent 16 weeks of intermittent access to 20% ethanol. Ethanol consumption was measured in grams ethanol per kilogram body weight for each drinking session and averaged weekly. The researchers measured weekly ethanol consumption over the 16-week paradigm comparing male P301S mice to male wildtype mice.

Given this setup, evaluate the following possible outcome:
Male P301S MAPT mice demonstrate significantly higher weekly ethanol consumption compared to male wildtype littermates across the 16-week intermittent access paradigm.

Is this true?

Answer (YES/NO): NO